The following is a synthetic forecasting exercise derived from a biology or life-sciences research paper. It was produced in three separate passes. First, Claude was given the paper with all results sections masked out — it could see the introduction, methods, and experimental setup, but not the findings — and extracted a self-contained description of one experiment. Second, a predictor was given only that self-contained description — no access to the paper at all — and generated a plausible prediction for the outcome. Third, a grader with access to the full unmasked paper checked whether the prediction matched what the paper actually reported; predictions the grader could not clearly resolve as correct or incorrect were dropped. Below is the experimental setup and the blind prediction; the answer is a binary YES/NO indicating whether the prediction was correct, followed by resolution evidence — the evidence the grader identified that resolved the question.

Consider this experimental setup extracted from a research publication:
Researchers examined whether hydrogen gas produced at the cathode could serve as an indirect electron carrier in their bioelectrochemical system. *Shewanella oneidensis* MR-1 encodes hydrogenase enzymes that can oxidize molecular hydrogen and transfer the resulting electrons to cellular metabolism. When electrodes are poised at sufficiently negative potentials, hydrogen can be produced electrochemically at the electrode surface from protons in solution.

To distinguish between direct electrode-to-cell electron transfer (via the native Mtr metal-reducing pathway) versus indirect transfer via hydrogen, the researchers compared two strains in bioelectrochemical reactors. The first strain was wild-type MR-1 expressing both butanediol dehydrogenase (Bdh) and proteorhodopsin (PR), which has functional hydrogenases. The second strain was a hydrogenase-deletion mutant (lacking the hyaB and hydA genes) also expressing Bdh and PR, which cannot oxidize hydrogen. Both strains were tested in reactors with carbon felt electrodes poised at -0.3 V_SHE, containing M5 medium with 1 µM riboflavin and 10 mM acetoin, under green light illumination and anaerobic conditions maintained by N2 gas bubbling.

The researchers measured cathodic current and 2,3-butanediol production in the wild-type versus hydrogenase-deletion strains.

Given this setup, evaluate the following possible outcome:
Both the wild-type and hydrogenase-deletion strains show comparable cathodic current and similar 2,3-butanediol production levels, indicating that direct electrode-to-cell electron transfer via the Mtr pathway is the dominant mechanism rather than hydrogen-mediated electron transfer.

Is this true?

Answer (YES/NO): NO